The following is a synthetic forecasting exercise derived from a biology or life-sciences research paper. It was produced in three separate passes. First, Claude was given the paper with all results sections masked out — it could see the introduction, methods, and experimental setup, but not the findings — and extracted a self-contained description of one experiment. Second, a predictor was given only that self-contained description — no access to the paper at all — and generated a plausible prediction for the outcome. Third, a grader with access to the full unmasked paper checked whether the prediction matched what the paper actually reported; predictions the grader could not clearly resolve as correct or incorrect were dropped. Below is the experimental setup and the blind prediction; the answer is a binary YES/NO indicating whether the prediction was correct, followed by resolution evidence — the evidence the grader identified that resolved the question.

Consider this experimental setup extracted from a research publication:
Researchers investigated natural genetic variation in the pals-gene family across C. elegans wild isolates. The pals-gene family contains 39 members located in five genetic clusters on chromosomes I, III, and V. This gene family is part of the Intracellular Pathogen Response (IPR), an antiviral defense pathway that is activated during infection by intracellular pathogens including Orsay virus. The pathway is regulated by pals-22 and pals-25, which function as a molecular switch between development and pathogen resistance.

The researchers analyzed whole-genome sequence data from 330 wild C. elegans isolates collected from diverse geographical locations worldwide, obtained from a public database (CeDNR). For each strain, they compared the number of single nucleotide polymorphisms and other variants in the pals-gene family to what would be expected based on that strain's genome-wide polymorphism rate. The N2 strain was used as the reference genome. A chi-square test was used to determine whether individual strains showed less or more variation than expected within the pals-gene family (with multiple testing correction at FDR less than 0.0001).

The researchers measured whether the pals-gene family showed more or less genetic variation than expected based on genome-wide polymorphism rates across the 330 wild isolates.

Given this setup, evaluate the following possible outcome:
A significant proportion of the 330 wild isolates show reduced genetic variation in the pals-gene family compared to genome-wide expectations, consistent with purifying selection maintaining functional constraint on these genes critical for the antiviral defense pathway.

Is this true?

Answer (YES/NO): NO